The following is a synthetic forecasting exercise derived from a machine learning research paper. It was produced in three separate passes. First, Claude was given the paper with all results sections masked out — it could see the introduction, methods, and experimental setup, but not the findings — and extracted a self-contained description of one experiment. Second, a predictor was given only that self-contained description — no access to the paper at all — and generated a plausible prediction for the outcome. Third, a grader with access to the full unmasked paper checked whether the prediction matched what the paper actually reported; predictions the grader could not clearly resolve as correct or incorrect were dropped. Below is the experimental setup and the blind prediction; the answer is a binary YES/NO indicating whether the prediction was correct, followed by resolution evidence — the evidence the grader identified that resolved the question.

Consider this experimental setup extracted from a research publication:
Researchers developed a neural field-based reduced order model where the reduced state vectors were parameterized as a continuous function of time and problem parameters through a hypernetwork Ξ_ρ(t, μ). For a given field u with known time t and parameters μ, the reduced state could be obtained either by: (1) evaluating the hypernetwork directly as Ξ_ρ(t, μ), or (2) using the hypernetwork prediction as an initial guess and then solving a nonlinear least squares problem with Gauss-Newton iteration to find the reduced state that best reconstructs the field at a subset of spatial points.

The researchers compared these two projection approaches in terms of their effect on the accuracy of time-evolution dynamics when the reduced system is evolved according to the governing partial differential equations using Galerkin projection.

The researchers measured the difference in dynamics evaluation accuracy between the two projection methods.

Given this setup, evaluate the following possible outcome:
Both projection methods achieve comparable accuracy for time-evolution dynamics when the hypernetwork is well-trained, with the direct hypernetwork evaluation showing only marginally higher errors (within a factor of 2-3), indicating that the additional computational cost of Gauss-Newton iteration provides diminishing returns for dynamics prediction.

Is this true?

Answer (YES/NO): YES